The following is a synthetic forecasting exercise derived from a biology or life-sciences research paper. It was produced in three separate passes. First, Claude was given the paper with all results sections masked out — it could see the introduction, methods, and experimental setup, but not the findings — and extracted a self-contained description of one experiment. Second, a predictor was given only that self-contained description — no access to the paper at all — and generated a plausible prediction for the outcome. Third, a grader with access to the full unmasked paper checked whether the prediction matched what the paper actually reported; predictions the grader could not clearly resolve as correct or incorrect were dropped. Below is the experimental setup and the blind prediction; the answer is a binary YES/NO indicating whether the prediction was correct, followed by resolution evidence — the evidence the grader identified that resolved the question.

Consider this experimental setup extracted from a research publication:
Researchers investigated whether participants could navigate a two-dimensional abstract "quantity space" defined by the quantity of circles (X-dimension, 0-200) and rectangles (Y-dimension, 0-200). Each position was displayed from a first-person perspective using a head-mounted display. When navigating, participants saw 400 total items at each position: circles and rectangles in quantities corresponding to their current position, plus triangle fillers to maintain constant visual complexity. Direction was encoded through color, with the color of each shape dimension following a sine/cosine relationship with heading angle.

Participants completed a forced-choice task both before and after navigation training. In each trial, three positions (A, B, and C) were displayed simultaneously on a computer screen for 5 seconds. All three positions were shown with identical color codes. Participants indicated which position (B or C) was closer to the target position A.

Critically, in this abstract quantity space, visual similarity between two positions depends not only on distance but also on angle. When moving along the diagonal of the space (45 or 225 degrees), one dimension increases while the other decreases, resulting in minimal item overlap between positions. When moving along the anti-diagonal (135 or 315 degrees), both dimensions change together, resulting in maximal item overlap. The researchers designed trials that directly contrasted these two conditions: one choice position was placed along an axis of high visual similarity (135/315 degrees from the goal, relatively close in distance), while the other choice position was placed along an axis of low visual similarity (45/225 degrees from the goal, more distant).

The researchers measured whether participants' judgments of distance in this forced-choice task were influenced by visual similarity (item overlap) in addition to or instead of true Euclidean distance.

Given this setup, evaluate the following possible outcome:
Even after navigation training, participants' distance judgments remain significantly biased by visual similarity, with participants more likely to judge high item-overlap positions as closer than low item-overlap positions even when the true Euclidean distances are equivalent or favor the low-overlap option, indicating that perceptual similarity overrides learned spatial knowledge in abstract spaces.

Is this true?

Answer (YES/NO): YES